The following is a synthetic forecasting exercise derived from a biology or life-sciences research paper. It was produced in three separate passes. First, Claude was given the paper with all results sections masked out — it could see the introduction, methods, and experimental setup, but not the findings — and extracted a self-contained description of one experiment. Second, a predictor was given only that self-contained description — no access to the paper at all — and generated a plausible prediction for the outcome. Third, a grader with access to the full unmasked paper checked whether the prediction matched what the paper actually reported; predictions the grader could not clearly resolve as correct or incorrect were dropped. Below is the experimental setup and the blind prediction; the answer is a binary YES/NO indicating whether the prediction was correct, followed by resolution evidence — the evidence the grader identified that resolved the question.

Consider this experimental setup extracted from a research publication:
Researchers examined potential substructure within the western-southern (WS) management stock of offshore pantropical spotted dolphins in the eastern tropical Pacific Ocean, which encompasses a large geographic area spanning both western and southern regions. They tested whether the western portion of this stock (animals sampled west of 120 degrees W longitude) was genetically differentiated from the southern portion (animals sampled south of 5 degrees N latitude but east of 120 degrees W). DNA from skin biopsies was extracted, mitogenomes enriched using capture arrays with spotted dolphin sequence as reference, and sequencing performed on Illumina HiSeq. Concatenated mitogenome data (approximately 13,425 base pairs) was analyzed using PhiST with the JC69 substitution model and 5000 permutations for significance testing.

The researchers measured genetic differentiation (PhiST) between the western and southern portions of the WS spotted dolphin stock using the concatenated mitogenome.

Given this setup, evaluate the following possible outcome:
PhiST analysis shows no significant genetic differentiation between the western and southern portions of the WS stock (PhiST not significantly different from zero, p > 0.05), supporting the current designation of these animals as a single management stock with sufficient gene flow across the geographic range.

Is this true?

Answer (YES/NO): YES